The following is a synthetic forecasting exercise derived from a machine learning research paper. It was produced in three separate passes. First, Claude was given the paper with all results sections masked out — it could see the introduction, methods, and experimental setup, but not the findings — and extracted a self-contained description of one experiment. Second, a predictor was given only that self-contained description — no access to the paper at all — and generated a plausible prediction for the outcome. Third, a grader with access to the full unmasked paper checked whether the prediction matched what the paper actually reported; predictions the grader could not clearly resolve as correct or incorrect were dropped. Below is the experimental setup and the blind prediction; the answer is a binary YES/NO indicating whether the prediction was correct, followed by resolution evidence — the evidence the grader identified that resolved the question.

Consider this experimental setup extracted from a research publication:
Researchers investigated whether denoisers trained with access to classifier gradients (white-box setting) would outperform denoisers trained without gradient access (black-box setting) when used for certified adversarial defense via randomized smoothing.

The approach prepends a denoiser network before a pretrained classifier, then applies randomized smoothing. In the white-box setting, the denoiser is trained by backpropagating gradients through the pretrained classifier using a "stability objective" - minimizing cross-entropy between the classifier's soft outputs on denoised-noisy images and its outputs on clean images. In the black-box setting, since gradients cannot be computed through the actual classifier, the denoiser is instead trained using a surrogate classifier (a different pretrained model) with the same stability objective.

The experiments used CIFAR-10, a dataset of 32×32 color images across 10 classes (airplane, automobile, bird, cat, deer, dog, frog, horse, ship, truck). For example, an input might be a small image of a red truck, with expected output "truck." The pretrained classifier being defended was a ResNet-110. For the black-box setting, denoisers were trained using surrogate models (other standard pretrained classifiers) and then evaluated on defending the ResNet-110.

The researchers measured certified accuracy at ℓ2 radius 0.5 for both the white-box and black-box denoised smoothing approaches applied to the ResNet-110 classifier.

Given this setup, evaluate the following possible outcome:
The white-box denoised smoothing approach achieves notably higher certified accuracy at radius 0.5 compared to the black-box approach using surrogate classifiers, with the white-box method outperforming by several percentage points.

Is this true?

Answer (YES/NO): YES